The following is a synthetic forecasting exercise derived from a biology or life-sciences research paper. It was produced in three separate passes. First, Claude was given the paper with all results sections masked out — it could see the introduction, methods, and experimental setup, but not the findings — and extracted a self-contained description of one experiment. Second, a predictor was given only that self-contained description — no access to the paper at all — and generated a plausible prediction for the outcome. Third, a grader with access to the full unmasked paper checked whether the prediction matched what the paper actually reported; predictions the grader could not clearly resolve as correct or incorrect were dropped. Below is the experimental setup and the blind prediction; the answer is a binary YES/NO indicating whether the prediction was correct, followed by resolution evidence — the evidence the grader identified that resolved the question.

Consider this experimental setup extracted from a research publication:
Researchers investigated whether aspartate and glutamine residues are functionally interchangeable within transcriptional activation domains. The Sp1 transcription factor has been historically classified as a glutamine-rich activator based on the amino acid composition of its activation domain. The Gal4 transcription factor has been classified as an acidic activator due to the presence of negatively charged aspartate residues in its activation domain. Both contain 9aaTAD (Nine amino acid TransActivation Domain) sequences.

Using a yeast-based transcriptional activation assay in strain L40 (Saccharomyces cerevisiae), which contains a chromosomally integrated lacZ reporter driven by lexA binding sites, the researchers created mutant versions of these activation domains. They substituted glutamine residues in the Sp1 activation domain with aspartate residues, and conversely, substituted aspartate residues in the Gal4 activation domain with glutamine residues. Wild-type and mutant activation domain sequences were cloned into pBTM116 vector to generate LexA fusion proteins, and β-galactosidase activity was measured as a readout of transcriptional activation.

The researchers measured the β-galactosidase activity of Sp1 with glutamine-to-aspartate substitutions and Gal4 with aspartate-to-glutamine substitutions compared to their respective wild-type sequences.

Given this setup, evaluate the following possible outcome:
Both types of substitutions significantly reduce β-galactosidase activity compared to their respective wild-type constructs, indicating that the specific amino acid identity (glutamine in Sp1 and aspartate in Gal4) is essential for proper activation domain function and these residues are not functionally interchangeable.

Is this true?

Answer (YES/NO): NO